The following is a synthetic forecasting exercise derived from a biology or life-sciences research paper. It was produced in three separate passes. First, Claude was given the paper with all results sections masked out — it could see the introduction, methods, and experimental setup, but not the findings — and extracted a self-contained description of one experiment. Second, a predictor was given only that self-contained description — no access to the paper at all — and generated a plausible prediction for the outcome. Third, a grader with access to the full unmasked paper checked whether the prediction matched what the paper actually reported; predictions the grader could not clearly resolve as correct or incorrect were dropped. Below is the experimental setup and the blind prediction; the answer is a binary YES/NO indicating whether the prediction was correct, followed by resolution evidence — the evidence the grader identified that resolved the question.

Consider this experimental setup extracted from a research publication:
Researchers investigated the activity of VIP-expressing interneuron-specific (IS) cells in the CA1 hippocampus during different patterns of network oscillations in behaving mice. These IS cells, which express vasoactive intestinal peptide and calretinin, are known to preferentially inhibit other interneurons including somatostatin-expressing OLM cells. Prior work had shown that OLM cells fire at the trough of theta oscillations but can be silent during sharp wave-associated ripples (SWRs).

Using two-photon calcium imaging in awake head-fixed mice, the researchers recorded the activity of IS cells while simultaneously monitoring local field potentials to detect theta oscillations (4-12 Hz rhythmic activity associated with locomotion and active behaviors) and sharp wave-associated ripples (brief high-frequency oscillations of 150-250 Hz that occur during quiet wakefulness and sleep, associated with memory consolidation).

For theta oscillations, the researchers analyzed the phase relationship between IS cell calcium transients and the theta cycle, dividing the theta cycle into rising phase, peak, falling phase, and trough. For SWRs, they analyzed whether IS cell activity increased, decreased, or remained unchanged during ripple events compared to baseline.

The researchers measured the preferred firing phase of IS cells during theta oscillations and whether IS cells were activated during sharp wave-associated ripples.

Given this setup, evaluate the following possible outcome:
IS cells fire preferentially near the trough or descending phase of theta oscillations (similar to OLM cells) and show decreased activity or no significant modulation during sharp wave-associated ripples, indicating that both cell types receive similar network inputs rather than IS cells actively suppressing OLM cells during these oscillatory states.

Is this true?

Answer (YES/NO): NO